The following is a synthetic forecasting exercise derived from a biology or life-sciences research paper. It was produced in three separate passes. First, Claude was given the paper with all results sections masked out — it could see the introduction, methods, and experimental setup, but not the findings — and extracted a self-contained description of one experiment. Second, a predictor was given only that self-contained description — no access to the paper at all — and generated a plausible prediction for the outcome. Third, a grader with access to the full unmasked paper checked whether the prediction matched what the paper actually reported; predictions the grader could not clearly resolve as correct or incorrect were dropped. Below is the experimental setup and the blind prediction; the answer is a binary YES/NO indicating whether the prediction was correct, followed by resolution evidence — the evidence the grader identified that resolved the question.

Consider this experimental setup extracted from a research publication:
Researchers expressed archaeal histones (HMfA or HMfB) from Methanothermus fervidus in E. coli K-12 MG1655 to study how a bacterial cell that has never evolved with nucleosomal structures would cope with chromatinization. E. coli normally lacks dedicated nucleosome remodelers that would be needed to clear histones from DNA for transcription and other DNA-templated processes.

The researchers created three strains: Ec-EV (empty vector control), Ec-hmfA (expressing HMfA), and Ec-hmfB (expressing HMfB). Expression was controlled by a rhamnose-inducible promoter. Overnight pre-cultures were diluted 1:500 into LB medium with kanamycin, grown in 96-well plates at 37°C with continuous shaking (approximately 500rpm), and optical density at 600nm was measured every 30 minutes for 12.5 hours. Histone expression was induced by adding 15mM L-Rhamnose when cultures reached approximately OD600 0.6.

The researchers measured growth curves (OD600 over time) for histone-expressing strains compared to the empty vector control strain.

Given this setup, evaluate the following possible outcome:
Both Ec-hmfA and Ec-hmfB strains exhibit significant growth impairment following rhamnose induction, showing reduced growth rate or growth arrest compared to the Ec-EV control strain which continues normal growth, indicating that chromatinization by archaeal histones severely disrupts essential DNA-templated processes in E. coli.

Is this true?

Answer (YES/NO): NO